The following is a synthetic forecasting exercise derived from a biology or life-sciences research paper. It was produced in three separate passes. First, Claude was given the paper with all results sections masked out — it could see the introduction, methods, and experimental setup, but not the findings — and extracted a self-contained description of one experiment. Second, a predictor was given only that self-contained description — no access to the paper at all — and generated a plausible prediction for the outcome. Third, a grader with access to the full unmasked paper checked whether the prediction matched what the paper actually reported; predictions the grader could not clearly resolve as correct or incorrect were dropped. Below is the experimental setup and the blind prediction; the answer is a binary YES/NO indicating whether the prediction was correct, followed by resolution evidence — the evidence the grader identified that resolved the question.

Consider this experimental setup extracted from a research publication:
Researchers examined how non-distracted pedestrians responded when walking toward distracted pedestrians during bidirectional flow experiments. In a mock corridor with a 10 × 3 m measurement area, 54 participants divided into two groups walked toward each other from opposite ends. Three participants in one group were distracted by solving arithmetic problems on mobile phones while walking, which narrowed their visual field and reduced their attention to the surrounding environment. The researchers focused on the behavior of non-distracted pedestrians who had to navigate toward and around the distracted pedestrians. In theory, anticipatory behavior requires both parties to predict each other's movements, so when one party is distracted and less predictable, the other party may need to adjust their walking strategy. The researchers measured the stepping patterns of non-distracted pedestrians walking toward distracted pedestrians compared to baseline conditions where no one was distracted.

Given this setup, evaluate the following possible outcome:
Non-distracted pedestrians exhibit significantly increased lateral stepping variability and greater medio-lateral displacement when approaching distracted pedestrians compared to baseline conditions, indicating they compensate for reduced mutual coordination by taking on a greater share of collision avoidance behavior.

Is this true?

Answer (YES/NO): YES